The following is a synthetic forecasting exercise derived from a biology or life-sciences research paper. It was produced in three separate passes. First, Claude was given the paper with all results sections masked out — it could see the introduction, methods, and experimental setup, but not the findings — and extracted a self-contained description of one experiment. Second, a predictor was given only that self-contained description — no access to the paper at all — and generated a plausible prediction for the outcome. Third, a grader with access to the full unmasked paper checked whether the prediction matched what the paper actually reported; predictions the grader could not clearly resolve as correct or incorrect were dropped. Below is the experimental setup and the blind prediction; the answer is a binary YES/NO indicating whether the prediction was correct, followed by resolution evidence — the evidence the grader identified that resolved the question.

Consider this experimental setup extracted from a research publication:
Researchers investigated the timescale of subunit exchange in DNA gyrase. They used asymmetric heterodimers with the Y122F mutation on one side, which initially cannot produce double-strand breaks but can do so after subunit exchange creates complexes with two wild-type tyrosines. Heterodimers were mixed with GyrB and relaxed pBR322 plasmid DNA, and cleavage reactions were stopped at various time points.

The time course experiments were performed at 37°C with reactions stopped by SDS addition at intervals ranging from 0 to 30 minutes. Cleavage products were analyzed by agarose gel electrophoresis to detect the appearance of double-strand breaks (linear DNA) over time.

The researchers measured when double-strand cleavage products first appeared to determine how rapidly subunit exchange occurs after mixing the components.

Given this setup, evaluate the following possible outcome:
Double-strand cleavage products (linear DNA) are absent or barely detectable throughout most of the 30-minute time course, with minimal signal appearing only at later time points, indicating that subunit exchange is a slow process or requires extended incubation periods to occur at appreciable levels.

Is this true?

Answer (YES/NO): NO